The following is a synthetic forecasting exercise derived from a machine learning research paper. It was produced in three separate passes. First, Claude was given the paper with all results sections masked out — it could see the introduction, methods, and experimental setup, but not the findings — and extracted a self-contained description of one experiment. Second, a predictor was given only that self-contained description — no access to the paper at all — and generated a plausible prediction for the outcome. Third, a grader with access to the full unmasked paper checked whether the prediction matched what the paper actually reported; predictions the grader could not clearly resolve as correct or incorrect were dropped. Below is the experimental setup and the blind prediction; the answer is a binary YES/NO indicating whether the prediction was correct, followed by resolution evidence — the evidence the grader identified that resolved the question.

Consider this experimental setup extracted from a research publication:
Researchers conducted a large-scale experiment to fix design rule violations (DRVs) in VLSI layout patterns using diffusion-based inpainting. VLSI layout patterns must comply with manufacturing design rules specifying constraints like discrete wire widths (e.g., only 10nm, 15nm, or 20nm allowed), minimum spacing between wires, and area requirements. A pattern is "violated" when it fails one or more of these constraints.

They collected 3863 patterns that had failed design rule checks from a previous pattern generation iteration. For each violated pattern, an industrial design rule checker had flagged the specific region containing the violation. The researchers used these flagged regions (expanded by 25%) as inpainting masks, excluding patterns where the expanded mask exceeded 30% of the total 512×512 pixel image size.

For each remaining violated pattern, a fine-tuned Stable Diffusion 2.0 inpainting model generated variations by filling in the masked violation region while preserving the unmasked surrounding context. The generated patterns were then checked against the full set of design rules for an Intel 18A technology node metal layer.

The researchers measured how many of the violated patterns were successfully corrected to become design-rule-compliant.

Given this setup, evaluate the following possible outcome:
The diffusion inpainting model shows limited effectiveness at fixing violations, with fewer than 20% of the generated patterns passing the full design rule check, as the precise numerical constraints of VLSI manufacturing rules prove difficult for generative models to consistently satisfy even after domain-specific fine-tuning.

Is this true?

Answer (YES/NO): YES